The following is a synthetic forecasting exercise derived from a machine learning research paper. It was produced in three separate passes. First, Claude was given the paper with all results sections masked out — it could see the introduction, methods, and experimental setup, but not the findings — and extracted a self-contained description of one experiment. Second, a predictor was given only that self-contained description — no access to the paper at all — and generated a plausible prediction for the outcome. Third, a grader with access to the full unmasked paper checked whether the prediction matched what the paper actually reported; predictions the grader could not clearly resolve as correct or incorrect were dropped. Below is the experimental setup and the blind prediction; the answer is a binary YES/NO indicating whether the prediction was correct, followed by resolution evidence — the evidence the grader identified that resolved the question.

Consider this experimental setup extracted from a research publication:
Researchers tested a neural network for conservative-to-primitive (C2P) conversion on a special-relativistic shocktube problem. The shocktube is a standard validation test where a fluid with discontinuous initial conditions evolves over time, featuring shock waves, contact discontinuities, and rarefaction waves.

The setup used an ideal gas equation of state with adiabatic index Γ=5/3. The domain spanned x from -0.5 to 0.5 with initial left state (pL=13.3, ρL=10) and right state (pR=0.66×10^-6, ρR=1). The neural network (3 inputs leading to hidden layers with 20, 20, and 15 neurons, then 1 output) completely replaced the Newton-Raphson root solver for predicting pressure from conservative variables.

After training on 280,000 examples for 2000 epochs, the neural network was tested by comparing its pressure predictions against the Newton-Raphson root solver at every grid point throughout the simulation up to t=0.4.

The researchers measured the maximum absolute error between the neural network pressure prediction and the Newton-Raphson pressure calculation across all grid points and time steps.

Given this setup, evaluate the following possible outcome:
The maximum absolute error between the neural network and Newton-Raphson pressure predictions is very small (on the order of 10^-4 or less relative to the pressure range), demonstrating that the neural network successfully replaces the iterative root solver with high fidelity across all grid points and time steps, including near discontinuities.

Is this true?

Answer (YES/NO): YES